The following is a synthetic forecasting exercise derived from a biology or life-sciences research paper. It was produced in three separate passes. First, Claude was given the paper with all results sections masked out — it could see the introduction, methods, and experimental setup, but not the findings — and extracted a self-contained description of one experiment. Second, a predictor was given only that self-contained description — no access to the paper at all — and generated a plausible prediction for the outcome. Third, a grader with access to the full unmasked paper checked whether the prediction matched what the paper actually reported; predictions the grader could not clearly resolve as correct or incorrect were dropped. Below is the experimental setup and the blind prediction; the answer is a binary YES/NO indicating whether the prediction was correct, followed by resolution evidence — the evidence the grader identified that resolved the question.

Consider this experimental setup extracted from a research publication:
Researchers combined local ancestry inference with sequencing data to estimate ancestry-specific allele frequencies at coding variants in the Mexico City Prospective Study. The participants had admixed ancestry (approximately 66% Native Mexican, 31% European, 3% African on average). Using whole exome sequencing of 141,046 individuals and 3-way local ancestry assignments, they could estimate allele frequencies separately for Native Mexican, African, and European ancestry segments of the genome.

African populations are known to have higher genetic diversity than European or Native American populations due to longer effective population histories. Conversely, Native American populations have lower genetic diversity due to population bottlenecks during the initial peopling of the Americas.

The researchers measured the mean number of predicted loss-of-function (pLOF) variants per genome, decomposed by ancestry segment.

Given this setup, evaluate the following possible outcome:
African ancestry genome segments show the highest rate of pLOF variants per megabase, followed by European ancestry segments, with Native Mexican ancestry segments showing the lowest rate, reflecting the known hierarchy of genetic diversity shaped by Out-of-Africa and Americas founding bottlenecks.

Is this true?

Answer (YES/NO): YES